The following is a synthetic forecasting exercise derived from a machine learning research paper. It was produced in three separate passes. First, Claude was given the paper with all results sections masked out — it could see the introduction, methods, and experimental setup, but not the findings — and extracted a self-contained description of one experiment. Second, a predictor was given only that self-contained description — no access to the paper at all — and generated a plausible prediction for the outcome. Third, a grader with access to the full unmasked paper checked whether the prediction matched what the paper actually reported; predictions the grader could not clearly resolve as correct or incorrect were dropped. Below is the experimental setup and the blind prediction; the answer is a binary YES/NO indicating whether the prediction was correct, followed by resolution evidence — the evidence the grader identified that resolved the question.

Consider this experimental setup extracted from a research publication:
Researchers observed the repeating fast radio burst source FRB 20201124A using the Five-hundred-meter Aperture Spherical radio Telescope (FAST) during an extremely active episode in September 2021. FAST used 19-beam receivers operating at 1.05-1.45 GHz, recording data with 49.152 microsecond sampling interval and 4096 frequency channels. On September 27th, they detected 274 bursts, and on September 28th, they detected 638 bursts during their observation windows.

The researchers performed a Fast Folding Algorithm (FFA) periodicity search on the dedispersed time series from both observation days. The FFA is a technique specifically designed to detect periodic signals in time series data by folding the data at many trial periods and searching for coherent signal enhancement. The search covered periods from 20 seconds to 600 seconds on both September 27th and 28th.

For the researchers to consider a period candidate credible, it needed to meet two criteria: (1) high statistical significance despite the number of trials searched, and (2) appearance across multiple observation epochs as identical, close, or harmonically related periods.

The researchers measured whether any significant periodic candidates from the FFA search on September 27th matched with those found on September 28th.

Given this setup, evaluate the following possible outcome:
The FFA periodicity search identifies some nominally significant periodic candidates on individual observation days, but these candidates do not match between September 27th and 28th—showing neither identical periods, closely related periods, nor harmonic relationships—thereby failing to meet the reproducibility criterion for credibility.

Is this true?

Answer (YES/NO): YES